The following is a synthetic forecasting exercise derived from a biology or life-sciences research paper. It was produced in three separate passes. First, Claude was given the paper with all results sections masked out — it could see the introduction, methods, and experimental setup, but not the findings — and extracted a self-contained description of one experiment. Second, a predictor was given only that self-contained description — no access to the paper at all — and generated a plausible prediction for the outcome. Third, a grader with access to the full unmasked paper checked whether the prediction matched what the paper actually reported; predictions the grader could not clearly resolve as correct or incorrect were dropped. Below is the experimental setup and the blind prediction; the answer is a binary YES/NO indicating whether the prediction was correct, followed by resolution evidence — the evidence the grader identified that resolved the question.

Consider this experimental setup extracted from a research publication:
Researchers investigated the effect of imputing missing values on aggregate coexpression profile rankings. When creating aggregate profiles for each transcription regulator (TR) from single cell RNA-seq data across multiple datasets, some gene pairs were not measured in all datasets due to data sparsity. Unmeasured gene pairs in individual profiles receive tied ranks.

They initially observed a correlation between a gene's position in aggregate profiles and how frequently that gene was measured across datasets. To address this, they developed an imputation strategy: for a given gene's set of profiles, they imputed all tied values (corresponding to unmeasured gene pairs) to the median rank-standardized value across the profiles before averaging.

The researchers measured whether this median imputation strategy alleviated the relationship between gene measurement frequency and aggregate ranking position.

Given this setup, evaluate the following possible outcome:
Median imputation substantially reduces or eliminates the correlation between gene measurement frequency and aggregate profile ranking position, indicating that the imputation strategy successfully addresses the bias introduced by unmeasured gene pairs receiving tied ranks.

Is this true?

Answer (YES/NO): YES